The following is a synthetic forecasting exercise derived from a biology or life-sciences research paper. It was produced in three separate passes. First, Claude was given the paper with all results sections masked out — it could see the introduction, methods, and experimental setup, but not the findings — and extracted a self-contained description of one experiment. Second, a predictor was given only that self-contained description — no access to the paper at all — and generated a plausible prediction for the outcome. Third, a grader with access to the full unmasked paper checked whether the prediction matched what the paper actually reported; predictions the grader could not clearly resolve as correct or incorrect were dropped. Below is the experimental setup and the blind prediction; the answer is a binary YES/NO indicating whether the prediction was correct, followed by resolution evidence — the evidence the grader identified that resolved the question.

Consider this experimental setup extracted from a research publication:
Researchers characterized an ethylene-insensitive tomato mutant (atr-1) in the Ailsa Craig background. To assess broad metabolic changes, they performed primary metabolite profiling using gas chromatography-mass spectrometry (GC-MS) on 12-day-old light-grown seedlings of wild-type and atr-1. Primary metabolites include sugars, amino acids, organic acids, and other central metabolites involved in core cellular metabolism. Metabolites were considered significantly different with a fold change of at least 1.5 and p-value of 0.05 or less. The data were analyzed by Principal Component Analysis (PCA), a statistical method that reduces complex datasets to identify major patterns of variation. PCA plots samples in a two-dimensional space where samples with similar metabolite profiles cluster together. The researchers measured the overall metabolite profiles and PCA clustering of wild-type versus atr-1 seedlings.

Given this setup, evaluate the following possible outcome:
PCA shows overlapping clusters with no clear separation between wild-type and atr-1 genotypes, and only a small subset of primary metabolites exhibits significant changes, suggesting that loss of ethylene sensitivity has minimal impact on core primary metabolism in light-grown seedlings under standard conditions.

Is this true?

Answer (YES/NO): NO